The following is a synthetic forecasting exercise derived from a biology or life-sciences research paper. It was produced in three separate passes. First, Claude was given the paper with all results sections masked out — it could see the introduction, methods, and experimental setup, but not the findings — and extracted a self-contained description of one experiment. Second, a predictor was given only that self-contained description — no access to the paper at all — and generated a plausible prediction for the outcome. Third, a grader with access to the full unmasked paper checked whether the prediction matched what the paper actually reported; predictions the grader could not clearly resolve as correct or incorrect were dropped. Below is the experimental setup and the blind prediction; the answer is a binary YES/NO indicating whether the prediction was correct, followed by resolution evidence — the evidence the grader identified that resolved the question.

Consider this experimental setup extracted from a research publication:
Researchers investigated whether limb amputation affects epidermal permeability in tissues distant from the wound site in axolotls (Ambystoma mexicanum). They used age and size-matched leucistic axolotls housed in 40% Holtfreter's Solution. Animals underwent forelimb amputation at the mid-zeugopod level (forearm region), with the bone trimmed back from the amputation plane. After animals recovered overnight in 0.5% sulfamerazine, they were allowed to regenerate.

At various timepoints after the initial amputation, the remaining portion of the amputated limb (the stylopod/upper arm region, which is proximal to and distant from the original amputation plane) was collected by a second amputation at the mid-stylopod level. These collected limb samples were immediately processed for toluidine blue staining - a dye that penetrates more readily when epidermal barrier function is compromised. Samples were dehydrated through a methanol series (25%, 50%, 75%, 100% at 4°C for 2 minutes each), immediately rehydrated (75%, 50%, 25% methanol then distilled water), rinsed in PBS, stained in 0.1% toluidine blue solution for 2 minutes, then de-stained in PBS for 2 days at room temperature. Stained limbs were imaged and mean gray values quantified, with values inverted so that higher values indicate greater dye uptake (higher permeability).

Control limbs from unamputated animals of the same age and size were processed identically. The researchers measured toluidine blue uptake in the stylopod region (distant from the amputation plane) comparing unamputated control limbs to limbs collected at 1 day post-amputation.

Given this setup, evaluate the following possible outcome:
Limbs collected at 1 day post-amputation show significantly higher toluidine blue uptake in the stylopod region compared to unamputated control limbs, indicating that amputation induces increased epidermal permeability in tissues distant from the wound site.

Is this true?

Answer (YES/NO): NO